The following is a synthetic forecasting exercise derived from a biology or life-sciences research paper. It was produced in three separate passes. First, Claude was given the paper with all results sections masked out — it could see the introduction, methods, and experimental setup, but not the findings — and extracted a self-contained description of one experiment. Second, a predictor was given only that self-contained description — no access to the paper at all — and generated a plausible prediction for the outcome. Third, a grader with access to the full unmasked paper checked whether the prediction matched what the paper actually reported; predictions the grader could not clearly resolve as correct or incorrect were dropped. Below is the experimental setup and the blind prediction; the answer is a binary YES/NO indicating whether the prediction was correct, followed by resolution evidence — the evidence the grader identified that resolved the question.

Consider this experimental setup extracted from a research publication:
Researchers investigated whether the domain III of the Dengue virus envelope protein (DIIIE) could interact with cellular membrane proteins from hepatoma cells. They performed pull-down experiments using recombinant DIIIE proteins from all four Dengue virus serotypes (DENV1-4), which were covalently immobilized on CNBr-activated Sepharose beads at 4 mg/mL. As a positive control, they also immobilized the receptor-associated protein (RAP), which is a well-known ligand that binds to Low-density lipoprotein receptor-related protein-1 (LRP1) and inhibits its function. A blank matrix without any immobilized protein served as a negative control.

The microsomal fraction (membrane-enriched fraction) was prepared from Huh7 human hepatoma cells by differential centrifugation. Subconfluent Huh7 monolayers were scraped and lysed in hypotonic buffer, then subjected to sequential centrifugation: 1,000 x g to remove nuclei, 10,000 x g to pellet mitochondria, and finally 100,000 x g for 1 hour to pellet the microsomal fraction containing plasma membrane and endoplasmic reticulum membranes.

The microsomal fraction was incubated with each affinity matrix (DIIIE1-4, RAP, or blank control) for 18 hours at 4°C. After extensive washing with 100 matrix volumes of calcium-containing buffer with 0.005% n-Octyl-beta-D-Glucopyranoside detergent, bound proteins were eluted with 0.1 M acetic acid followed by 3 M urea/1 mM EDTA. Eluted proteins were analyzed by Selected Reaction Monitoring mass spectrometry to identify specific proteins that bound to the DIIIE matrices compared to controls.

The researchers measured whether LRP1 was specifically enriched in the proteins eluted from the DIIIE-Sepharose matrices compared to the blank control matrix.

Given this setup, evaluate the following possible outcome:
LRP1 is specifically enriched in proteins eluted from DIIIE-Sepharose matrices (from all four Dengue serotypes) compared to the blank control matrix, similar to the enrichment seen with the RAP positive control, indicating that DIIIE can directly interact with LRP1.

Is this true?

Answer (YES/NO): NO